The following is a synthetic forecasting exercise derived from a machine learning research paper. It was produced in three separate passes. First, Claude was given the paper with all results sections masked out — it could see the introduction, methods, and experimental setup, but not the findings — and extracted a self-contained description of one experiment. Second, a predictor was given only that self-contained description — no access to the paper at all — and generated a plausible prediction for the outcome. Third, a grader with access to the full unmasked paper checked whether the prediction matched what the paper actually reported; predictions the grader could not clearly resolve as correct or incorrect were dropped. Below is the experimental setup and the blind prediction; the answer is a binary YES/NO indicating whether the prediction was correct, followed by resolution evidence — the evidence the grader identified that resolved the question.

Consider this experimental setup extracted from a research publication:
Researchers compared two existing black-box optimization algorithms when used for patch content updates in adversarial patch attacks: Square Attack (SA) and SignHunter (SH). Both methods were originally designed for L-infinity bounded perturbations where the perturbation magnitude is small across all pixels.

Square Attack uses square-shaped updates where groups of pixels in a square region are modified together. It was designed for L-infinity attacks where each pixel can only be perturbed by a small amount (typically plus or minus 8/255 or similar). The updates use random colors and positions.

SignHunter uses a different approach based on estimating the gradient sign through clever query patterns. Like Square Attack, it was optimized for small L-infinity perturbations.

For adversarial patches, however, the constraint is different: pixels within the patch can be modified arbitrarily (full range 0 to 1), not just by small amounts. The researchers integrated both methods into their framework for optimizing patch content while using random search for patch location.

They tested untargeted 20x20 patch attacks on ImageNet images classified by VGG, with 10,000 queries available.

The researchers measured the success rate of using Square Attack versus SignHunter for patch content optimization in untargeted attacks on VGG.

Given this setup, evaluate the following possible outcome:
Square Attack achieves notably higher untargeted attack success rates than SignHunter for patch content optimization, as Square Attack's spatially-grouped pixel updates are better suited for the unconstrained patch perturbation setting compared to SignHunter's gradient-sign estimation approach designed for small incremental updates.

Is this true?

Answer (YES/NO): NO